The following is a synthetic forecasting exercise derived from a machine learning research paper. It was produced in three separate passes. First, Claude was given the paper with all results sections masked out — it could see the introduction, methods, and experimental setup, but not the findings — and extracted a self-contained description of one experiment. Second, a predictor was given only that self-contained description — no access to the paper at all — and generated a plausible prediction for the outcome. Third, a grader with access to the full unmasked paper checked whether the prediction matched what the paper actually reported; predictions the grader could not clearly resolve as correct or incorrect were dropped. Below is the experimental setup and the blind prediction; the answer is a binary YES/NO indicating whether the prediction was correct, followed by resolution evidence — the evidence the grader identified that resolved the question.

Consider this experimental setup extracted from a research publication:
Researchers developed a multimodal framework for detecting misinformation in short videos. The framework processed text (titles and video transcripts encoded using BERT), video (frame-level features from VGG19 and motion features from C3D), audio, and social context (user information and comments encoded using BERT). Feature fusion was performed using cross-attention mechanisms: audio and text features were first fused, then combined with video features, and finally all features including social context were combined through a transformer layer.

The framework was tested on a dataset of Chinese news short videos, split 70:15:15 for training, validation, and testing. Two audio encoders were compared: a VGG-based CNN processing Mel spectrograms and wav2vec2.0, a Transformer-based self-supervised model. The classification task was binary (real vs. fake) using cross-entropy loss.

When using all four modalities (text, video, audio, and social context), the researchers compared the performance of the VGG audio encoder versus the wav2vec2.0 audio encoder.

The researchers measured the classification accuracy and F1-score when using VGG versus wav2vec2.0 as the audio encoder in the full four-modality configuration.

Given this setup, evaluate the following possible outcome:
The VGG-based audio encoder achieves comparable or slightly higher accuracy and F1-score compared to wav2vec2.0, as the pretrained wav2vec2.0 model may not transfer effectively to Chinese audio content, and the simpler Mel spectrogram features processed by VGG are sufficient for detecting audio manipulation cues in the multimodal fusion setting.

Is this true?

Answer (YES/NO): NO